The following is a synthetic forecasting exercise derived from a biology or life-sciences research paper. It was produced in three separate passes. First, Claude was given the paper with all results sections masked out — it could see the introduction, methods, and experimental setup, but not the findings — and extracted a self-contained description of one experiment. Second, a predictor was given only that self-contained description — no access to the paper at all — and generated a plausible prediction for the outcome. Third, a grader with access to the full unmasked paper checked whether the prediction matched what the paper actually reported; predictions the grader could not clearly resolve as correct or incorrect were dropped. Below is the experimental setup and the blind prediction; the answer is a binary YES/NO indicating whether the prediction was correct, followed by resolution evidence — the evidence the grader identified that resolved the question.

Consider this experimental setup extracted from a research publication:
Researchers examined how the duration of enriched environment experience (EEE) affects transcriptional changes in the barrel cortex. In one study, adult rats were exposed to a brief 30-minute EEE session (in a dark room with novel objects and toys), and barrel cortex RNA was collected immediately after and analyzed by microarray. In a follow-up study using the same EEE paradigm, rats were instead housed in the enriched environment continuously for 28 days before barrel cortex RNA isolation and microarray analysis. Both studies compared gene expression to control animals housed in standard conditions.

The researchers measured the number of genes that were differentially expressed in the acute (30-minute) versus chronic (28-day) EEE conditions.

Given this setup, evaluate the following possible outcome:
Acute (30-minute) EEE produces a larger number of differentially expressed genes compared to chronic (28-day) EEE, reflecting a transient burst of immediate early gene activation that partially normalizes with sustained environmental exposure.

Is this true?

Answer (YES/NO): YES